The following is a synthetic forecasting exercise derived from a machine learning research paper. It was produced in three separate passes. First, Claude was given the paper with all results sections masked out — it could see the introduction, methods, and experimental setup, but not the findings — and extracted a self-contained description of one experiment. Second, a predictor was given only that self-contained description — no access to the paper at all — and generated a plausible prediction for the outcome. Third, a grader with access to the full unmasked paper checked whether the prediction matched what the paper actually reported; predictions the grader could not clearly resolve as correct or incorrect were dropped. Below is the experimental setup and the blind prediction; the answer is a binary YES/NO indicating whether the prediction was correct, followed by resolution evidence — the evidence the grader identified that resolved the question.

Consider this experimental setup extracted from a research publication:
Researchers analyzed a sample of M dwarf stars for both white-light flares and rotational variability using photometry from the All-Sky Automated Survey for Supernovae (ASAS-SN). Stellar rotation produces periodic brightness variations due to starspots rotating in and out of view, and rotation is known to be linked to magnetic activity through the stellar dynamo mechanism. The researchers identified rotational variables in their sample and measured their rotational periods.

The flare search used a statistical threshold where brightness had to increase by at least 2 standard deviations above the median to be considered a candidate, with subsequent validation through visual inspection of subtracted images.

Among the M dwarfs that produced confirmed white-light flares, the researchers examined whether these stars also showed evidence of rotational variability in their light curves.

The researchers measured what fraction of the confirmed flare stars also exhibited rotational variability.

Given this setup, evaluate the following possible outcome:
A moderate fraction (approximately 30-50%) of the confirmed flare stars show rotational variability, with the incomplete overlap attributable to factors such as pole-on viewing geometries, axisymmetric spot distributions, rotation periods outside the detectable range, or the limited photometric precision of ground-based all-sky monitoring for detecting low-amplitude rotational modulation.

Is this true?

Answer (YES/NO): NO